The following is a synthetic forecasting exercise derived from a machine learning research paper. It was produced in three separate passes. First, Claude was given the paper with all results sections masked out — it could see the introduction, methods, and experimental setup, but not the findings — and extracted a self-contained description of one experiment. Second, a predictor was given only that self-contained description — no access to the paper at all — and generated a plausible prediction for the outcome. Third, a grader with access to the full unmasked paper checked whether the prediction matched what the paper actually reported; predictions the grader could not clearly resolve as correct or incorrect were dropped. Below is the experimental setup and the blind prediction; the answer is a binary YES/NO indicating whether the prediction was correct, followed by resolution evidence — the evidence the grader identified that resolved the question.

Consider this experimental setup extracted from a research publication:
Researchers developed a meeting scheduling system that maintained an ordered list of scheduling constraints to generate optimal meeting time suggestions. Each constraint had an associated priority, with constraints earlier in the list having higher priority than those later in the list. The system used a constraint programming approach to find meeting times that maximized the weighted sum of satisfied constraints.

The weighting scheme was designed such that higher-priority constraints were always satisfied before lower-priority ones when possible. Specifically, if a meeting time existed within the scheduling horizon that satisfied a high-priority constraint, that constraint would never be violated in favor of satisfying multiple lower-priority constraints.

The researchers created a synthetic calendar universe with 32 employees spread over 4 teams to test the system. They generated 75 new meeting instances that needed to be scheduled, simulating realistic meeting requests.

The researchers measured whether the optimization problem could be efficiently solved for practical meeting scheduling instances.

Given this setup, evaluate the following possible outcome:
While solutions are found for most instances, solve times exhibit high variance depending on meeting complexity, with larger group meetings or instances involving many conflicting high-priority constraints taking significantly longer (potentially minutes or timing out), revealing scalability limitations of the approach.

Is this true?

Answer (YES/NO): NO